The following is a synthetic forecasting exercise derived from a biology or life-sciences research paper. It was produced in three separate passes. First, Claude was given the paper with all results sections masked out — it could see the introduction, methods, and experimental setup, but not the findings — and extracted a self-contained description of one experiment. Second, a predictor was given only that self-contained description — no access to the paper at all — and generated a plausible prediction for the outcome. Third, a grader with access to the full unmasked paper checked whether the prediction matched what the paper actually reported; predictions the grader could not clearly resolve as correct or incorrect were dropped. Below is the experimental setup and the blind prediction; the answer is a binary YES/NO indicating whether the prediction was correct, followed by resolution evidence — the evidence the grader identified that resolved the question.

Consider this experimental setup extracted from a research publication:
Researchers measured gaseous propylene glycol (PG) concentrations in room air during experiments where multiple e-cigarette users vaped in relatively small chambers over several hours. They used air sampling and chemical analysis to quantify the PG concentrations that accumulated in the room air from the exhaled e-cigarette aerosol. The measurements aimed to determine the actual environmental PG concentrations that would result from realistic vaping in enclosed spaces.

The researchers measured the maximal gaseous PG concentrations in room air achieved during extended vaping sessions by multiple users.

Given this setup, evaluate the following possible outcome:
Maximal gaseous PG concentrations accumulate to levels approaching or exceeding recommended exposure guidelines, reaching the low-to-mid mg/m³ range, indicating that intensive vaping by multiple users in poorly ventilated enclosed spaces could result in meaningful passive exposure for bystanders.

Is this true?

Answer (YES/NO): NO